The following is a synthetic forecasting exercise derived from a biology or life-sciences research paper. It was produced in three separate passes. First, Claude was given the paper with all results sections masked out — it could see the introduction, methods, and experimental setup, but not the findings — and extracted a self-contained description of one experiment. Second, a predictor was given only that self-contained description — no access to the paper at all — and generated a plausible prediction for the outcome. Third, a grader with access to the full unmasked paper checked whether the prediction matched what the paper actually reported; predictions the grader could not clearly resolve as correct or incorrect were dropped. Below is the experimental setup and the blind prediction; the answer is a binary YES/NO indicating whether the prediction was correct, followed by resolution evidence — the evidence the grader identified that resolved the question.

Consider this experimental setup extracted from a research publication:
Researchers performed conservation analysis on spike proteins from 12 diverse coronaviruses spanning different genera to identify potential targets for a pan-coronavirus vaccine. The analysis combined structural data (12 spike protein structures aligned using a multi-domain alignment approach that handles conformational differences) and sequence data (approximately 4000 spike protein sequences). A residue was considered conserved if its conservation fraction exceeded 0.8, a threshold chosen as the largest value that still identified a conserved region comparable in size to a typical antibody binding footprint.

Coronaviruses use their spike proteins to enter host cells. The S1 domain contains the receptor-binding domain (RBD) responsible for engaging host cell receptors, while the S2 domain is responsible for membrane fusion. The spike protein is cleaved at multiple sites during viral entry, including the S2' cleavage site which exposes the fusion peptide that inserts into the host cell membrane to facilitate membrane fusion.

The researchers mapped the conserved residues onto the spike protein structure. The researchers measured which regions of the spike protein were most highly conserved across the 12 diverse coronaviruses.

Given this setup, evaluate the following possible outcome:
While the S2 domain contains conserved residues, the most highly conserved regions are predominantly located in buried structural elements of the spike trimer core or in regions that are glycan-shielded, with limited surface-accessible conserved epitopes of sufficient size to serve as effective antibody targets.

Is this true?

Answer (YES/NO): NO